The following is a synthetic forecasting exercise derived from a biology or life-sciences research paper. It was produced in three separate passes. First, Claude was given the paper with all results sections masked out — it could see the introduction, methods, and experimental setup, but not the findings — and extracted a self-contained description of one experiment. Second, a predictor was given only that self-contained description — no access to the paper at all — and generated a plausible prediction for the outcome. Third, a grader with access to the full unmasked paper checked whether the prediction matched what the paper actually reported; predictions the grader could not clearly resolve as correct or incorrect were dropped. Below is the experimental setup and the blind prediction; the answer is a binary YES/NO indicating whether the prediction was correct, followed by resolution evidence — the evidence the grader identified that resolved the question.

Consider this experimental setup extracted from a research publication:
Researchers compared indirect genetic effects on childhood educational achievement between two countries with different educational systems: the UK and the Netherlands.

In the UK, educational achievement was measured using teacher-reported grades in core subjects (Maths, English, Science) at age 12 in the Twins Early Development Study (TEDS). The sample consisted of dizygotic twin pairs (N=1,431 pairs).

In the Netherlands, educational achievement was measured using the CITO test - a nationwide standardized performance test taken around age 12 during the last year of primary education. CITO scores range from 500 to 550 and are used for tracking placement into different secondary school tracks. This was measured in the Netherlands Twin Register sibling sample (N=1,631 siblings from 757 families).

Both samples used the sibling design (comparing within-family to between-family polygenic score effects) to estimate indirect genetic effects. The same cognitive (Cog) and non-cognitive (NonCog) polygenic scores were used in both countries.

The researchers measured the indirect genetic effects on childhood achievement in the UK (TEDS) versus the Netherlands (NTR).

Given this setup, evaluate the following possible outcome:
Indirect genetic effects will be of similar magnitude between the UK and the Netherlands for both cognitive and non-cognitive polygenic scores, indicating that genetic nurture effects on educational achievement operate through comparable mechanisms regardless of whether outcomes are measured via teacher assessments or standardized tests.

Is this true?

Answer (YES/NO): NO